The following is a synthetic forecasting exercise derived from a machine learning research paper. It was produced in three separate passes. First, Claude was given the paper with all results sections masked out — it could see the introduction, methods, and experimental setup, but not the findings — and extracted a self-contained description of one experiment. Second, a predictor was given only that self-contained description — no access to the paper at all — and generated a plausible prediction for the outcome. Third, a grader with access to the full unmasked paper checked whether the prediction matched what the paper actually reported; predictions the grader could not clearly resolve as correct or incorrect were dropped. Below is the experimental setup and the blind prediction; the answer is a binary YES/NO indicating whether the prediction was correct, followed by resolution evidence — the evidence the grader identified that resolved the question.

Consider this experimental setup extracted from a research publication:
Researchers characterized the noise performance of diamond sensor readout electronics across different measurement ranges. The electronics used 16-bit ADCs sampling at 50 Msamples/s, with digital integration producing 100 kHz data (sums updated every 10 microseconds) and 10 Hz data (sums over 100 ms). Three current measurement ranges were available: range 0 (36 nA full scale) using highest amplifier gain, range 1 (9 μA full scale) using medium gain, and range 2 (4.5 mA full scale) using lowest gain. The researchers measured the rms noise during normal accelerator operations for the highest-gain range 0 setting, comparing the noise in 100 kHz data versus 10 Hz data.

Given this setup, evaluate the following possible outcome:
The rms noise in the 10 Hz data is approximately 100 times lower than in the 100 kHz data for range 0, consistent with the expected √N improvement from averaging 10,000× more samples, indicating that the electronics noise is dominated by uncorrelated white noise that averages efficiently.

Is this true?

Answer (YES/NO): NO